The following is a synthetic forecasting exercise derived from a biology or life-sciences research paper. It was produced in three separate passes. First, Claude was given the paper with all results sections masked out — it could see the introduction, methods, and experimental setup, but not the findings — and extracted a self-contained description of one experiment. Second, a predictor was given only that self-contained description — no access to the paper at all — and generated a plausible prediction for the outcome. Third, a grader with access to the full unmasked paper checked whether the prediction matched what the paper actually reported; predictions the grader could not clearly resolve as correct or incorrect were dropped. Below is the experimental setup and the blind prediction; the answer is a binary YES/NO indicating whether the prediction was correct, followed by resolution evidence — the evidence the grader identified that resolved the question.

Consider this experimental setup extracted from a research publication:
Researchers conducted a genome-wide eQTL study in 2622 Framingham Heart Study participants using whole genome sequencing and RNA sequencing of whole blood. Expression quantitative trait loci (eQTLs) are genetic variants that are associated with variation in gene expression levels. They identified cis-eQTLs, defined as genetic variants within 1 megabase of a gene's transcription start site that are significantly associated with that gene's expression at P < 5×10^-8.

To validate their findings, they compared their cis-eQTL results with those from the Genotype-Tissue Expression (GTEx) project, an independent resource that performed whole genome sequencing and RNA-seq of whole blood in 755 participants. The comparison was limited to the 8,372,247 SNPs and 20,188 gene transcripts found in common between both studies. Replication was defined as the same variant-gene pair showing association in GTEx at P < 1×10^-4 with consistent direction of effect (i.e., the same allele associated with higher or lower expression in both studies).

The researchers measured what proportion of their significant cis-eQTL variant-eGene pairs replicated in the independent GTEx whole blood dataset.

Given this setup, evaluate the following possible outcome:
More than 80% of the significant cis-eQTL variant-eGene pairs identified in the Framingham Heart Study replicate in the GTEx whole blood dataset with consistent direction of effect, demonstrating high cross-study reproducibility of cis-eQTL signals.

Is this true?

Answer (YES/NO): NO